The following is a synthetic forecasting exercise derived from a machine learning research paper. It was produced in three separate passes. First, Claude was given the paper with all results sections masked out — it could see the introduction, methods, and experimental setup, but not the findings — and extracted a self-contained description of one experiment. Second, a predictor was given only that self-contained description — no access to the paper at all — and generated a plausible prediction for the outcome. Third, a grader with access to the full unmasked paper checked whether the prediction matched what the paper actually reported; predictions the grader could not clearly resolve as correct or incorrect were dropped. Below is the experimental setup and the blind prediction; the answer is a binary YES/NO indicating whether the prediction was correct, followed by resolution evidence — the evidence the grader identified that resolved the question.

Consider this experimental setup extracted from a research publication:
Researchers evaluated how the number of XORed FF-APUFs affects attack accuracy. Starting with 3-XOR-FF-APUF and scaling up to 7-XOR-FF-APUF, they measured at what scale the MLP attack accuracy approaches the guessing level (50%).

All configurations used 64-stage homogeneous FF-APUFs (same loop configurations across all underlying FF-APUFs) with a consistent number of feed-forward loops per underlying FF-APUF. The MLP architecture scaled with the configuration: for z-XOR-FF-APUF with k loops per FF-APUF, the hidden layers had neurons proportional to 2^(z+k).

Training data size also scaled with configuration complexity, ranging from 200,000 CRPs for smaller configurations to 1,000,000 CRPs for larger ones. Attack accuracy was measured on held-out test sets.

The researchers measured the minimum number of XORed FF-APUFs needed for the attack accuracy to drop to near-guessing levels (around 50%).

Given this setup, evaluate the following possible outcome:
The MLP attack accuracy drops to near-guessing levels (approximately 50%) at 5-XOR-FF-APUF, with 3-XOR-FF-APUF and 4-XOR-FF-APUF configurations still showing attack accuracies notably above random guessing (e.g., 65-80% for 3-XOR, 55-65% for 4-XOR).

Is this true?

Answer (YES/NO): NO